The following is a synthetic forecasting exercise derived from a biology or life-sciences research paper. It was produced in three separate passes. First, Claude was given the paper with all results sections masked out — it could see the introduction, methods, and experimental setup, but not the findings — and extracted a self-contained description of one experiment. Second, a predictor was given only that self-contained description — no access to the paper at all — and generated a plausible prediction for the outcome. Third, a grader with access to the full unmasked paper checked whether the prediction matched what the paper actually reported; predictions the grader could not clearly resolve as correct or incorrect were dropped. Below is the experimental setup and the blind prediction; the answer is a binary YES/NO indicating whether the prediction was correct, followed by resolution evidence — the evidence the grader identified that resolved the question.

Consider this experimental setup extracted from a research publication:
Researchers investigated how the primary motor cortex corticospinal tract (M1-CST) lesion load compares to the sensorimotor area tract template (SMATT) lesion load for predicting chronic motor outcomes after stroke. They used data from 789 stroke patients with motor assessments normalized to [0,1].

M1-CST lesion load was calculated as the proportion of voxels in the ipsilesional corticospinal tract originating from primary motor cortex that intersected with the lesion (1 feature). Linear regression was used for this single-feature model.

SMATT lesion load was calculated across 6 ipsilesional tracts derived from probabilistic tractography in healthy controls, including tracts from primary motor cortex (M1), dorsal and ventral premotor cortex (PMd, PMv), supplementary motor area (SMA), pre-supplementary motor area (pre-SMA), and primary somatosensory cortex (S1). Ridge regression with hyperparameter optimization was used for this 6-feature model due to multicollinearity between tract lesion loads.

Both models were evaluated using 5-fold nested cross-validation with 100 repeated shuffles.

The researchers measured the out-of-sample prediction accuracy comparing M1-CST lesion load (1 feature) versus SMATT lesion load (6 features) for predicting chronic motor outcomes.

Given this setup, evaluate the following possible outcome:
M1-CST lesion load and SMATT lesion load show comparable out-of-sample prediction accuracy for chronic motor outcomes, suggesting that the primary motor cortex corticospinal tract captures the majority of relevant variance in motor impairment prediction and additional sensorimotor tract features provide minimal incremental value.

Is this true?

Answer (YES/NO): NO